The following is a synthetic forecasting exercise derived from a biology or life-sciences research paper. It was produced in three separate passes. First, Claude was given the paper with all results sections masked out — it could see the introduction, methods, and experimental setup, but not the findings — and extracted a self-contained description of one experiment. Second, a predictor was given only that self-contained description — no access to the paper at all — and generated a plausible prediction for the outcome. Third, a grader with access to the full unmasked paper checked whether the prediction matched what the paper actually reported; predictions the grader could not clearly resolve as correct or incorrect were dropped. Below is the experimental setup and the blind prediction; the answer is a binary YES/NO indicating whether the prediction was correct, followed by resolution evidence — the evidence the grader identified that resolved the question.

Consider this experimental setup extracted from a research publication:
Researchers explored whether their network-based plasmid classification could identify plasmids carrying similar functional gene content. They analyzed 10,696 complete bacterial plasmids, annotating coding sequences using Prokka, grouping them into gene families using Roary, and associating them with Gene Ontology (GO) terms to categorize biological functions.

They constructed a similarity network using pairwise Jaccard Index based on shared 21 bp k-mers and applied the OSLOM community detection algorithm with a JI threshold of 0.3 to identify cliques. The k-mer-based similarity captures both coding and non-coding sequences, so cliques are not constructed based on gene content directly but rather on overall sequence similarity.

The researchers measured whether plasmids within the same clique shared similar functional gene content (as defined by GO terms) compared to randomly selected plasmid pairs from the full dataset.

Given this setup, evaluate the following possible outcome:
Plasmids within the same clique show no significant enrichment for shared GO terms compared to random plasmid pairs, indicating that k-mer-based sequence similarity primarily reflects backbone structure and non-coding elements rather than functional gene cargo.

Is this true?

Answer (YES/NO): NO